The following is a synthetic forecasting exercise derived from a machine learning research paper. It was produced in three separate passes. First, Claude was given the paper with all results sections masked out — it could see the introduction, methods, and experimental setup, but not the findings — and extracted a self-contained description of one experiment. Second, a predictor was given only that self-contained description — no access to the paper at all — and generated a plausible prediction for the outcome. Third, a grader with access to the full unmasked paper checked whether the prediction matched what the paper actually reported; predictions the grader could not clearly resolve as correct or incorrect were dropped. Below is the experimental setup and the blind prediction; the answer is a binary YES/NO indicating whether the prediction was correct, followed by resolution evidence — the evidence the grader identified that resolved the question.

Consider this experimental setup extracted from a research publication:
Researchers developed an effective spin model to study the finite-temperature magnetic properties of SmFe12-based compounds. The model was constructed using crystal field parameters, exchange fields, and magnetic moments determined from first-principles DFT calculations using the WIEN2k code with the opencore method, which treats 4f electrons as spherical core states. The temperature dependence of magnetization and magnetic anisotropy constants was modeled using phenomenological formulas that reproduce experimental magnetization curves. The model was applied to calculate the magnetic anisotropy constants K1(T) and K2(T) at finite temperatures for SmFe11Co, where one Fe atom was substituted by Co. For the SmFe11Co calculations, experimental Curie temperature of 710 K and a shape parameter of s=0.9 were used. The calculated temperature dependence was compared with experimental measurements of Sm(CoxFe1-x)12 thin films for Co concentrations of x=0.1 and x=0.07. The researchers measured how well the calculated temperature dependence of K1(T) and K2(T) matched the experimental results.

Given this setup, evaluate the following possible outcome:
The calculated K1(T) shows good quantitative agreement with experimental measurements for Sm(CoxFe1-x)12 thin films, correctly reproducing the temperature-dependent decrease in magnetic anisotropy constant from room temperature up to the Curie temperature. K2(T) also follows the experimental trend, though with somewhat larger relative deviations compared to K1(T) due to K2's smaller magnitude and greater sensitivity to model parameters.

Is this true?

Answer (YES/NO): NO